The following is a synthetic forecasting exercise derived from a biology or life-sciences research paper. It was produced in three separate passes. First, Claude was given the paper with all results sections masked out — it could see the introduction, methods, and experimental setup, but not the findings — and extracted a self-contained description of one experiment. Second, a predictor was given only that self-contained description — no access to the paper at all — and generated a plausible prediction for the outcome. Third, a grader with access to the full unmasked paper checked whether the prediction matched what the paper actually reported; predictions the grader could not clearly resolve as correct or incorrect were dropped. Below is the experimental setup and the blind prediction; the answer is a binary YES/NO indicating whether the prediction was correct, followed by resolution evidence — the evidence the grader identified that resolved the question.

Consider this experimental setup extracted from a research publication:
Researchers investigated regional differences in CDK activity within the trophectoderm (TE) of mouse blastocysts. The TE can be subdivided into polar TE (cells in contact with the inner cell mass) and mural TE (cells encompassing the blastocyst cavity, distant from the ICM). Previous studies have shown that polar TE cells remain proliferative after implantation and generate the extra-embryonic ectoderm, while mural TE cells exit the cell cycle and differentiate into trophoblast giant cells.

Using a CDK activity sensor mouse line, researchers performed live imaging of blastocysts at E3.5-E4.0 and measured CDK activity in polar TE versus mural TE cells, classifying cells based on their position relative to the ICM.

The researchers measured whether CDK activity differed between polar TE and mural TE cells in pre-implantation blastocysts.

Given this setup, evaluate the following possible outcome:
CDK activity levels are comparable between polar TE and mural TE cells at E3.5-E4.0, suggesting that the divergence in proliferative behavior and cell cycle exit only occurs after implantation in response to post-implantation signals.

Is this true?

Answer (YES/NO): NO